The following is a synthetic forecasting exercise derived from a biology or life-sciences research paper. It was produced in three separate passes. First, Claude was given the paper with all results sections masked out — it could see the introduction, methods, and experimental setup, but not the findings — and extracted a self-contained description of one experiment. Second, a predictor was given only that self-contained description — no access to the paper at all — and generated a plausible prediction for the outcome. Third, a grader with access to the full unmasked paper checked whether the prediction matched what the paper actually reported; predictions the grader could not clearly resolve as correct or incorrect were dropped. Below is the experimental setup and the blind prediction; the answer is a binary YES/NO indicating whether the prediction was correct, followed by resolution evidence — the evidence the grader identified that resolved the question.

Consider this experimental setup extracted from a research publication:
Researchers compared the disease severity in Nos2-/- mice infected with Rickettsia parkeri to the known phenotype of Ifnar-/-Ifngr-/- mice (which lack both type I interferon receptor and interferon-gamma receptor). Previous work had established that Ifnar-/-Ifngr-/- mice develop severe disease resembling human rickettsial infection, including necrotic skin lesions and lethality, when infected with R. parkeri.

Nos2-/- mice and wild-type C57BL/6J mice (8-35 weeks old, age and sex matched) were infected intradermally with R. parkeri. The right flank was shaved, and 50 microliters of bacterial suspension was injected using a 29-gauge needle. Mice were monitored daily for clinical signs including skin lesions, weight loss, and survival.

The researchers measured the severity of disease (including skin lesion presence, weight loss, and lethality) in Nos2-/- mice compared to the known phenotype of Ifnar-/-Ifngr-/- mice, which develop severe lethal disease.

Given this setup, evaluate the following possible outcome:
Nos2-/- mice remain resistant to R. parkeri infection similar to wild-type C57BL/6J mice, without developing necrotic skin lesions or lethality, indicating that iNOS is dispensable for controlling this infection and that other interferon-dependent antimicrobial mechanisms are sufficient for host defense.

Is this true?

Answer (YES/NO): NO